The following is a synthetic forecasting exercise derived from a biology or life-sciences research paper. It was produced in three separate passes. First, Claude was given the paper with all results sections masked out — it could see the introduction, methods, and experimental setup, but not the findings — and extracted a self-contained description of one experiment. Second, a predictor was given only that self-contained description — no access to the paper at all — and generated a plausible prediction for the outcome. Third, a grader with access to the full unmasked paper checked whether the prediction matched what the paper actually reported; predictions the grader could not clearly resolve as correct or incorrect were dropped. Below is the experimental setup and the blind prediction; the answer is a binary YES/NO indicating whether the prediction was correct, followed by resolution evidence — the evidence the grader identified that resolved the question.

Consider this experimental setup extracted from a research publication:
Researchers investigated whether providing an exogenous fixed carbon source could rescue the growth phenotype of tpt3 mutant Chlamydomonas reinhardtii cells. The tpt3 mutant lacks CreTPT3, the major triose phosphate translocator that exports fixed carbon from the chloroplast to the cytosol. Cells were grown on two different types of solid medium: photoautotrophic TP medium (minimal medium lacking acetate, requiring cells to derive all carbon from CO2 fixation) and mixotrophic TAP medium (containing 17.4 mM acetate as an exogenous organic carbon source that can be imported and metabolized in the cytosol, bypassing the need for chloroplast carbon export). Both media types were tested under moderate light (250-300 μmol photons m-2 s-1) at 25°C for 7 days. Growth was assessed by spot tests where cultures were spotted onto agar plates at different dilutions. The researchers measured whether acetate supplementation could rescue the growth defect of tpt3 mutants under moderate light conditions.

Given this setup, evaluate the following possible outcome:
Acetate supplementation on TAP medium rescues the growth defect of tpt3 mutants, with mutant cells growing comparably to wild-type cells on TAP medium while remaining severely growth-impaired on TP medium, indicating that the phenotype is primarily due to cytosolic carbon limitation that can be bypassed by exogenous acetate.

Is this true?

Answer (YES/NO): NO